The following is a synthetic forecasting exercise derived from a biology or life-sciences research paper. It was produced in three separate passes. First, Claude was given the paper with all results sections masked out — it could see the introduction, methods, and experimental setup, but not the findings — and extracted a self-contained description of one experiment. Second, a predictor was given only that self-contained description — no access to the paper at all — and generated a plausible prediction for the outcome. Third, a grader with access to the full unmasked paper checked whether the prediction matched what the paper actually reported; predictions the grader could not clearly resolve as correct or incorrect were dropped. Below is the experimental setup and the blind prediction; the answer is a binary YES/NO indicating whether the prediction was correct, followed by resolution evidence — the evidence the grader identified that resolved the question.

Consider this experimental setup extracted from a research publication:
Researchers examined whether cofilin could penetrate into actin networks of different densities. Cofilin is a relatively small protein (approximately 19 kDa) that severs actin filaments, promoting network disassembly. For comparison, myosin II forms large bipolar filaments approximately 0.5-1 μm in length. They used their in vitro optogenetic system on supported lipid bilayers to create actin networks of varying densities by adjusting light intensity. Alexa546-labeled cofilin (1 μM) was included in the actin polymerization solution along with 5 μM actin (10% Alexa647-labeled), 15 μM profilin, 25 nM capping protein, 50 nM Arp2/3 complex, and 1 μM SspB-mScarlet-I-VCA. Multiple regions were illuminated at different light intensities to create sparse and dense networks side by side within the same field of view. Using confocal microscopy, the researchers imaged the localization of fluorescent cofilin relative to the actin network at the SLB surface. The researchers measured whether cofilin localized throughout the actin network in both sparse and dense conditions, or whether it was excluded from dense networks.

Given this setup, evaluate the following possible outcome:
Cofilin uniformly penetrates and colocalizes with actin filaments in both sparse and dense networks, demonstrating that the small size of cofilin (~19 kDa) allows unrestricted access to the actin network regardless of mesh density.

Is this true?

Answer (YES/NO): YES